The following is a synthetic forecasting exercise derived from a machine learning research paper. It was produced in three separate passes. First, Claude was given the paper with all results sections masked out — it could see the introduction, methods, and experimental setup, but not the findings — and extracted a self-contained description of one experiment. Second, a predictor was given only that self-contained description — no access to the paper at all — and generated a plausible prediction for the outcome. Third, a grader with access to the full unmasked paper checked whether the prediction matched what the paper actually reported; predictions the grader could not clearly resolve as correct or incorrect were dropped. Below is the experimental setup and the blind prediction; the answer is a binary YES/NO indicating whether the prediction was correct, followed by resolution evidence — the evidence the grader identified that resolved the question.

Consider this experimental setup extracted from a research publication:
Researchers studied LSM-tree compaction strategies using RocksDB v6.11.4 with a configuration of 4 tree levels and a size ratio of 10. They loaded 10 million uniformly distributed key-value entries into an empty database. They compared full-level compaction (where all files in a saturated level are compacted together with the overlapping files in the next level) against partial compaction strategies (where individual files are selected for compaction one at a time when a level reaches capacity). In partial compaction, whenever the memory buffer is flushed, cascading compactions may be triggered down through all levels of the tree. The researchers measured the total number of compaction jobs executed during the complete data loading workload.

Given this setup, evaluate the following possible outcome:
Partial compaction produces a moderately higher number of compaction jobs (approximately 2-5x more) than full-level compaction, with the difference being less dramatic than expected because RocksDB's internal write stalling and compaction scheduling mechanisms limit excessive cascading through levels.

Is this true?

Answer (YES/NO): NO